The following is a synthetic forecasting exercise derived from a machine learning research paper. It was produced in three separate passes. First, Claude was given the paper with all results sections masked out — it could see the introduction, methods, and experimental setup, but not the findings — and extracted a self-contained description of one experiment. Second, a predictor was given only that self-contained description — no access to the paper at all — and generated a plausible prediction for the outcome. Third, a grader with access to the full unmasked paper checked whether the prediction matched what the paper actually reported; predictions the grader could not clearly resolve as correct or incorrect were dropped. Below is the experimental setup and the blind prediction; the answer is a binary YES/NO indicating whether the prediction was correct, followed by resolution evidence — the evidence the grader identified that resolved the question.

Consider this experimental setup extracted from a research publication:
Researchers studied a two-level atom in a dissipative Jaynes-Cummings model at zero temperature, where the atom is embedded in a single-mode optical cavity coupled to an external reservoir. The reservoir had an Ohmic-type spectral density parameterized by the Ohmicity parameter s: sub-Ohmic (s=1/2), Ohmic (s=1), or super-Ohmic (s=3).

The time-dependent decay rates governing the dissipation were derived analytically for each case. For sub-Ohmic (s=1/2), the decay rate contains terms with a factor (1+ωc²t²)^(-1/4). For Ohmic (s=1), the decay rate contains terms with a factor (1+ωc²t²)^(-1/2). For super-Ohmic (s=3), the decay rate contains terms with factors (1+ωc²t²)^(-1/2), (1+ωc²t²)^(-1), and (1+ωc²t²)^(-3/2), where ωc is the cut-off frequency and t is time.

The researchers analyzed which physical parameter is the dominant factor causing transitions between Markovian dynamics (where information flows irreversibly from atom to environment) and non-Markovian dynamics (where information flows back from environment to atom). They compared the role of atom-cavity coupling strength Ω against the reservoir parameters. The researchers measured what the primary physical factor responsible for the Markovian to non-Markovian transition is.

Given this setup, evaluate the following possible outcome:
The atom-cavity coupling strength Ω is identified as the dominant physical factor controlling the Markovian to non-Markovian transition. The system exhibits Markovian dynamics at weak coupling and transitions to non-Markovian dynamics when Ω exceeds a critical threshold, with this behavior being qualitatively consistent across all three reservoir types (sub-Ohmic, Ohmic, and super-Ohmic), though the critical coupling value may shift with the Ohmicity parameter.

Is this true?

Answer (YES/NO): NO